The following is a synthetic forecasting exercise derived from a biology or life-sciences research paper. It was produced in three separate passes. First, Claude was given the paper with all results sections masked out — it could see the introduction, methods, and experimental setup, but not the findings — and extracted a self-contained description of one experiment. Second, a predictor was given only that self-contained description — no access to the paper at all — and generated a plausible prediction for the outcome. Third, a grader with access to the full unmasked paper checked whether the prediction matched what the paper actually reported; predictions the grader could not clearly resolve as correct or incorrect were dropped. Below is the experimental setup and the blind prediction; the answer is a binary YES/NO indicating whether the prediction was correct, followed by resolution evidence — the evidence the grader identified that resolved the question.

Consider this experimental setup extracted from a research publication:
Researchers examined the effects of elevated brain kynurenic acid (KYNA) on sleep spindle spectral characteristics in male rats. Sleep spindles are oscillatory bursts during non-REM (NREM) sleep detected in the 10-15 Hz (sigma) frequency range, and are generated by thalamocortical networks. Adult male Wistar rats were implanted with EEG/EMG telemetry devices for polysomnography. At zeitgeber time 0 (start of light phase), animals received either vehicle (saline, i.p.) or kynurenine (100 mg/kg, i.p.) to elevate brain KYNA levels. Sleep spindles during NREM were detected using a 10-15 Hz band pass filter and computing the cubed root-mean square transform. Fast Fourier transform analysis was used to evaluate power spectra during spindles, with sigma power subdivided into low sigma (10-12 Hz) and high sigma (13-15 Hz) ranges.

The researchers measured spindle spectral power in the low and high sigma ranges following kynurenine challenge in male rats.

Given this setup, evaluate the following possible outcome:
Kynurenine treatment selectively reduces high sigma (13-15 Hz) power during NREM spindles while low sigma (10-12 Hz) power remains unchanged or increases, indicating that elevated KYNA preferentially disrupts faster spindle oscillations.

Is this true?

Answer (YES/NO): NO